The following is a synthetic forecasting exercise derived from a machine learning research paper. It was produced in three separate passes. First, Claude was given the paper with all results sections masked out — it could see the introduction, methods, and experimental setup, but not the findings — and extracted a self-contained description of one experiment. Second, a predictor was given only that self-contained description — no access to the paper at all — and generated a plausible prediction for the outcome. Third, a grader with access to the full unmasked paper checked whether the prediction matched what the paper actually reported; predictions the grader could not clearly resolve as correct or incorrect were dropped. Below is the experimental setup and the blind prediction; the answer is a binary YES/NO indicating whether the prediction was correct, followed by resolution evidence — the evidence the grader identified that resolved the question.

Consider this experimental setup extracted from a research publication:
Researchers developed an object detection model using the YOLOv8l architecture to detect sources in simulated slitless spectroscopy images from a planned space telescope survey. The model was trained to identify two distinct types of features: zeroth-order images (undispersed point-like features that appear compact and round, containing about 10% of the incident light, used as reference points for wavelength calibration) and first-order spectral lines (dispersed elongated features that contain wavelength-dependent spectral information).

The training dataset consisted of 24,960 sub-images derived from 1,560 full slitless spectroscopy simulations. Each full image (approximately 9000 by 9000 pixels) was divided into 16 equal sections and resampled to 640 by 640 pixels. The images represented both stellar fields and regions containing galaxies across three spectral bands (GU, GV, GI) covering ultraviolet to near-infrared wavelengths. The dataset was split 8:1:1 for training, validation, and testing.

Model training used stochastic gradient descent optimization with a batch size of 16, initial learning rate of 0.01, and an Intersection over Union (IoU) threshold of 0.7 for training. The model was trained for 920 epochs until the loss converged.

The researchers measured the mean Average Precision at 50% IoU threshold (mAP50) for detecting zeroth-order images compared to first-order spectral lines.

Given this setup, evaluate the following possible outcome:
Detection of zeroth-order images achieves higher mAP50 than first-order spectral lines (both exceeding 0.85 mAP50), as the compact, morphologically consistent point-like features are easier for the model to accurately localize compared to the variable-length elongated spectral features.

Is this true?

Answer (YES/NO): NO